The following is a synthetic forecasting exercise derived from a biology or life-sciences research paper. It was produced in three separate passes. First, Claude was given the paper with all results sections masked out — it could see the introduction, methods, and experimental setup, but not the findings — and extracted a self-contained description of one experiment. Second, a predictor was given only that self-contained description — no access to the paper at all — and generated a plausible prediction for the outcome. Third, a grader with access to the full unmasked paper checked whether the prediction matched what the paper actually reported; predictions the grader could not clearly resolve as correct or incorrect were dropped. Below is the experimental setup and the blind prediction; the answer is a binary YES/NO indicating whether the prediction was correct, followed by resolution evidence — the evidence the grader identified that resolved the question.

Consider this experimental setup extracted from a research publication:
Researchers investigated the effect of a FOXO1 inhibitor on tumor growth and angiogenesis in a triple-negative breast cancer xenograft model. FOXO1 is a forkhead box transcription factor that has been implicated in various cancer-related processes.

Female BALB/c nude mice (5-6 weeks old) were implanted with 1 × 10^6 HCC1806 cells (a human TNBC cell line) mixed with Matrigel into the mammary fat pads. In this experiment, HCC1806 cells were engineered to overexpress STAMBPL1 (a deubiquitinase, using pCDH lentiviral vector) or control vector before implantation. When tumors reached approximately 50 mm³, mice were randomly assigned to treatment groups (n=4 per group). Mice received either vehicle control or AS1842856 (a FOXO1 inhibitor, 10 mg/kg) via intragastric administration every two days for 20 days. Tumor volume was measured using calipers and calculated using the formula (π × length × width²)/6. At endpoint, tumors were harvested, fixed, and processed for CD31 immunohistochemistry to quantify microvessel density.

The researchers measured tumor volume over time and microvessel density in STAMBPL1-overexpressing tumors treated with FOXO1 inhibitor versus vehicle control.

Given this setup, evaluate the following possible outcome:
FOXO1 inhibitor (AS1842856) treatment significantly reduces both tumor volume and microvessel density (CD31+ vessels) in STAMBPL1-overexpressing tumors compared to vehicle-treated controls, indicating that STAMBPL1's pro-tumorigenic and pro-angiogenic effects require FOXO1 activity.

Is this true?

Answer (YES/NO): NO